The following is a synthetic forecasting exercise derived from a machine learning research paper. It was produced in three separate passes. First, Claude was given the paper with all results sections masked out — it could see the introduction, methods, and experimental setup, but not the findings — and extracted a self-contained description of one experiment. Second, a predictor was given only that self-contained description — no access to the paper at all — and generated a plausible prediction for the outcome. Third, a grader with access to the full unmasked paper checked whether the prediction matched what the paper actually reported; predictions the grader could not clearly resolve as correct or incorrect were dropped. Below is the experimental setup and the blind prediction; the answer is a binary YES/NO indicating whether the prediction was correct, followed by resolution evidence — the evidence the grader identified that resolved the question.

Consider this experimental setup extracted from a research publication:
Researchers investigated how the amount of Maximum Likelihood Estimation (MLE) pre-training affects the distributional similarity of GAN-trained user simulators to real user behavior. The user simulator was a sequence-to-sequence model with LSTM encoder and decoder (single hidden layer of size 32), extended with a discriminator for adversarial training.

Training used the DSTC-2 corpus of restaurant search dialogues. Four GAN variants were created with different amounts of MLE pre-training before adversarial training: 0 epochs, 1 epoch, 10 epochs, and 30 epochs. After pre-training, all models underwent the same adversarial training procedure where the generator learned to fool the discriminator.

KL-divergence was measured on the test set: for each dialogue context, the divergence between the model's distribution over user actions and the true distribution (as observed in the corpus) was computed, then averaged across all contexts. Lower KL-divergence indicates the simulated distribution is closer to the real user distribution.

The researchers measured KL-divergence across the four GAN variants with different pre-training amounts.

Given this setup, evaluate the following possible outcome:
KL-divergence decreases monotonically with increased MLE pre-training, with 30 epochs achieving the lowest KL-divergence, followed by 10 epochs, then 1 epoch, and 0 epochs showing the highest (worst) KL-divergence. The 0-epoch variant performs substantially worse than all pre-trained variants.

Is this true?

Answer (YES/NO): NO